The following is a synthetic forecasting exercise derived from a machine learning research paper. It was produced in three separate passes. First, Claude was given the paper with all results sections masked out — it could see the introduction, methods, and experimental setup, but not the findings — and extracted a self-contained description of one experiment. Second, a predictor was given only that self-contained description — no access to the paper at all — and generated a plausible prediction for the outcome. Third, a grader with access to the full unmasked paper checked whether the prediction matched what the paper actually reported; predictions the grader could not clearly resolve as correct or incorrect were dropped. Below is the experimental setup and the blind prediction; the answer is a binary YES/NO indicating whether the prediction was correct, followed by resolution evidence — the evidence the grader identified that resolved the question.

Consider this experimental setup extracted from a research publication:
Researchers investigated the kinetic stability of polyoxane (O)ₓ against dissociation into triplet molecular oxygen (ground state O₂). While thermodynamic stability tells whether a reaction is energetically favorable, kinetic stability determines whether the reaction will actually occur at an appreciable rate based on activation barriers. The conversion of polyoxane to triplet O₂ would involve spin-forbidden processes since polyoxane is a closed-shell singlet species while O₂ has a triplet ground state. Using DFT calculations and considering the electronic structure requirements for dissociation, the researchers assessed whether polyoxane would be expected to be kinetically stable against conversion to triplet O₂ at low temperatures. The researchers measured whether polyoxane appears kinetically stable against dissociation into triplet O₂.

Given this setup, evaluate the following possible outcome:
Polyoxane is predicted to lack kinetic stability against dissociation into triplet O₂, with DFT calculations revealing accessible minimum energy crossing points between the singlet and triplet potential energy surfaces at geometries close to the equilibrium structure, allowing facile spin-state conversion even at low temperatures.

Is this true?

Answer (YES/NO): NO